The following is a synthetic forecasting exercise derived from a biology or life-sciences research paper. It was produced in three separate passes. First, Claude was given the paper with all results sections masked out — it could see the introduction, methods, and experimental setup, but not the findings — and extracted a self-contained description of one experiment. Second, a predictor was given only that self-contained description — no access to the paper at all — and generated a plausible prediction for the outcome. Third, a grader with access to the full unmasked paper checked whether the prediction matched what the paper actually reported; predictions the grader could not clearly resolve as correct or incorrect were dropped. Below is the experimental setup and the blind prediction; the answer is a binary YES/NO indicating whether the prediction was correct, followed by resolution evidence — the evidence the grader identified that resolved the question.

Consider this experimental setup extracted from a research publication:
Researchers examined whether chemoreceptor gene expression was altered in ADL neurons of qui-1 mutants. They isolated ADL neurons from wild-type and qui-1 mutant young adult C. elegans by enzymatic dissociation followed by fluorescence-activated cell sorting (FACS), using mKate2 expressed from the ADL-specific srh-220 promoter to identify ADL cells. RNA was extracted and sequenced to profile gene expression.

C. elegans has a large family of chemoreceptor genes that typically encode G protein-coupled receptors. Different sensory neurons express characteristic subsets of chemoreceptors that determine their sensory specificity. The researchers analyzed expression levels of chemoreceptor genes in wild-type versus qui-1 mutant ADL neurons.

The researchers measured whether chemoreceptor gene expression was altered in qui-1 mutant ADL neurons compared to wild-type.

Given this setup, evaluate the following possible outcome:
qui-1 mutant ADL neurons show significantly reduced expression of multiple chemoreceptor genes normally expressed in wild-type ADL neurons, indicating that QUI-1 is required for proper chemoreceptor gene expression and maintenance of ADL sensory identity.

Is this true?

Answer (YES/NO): NO